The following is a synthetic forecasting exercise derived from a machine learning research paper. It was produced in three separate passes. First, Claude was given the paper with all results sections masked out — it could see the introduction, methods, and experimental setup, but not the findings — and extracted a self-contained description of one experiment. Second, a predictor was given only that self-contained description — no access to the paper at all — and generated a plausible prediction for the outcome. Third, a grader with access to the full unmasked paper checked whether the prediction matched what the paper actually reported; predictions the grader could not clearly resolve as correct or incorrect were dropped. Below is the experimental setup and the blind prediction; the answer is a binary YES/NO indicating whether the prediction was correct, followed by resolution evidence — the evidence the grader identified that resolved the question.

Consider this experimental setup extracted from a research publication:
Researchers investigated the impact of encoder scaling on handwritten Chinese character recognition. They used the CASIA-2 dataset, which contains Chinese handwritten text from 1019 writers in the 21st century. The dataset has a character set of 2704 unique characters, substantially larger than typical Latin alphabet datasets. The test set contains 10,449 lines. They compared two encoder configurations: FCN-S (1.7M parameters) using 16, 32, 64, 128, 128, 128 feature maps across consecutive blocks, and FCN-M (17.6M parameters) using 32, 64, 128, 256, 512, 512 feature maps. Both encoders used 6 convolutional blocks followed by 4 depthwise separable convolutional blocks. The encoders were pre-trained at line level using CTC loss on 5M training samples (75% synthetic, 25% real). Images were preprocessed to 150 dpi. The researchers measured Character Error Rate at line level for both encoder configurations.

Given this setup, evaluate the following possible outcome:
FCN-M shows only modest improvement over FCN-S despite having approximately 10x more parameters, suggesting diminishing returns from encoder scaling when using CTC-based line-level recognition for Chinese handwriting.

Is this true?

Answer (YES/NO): NO